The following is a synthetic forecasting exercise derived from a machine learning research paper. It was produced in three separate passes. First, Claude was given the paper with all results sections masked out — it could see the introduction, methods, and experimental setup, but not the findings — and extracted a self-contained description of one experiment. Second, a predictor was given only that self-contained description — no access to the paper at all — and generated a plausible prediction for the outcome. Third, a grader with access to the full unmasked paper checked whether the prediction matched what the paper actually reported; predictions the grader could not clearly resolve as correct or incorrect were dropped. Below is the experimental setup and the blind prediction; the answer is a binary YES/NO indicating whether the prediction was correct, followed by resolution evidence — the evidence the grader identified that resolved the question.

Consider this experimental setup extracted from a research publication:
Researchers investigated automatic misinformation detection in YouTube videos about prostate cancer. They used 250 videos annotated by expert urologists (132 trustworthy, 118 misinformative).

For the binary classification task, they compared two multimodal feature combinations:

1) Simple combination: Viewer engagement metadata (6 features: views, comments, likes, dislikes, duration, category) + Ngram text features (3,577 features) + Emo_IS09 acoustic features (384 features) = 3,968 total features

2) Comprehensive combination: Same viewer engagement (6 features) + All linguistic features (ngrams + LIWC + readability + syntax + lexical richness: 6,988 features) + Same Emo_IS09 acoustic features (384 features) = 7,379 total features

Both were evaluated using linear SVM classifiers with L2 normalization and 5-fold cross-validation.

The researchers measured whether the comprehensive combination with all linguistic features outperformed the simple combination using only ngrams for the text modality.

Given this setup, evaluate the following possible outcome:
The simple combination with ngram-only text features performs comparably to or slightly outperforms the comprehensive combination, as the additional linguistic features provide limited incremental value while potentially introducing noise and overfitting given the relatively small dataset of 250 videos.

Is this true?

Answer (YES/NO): NO